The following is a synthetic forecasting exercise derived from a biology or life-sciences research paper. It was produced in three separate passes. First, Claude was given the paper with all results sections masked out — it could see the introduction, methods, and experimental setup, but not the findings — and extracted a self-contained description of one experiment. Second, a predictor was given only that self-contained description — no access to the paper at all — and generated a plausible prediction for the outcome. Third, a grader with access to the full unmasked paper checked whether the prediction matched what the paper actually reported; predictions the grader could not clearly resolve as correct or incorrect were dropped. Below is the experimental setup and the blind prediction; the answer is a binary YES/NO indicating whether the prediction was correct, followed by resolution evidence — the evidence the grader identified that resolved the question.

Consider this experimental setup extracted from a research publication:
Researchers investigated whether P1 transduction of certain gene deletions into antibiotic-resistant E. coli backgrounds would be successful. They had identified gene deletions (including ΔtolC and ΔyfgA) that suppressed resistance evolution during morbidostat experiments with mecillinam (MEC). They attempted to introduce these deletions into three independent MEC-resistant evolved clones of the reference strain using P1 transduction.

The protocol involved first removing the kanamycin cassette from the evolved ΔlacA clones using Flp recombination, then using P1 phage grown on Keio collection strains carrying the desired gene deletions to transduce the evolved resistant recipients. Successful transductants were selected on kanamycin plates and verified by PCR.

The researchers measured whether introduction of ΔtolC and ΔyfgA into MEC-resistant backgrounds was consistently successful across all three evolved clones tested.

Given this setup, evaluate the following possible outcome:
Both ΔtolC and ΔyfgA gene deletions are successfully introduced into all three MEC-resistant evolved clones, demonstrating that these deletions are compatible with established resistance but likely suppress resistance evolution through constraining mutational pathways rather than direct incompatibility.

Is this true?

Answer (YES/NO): NO